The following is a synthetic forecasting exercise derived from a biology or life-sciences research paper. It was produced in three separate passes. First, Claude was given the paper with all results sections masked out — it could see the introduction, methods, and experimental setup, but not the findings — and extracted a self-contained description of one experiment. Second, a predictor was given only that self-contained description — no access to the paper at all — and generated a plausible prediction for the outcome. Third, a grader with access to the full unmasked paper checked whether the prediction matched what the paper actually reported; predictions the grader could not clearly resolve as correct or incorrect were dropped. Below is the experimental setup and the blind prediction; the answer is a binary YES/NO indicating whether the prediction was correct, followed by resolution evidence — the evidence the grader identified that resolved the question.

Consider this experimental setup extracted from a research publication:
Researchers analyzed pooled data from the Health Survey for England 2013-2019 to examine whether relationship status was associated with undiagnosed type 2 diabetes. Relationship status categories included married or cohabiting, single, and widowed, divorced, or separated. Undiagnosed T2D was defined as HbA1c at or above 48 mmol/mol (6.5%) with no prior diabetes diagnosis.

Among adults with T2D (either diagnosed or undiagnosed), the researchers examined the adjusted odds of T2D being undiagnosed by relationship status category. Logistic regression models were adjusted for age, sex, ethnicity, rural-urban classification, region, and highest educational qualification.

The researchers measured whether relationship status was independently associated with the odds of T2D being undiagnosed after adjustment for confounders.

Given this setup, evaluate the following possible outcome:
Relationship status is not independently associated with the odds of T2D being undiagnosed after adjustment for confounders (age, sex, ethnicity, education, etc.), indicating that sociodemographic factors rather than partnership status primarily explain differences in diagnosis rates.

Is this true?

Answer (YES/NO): YES